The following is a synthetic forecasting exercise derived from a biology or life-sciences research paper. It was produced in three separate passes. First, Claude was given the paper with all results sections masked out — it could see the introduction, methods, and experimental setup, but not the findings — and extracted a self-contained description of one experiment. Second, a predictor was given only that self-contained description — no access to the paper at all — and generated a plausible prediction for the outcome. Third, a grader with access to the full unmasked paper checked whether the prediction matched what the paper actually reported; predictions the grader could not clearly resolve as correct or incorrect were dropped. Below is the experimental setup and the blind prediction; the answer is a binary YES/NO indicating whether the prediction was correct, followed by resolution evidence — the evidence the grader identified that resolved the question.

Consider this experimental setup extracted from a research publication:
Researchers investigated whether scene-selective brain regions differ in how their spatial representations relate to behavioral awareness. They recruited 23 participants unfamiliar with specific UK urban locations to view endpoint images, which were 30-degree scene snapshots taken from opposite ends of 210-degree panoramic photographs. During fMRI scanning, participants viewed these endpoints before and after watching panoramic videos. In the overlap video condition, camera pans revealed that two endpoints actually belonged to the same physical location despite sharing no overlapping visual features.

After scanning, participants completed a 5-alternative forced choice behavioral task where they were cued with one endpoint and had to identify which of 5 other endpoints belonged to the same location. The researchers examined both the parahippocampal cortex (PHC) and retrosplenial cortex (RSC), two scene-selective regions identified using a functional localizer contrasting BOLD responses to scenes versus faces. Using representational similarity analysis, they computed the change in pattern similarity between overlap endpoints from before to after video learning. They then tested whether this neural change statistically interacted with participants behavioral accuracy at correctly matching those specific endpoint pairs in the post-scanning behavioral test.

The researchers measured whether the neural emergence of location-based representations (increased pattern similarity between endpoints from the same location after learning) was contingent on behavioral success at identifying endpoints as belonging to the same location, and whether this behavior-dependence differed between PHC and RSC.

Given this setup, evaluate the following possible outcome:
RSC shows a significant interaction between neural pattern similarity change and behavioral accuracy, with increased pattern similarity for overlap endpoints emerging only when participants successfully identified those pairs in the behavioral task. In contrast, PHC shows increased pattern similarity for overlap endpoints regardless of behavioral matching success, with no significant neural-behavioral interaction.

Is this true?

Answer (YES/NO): YES